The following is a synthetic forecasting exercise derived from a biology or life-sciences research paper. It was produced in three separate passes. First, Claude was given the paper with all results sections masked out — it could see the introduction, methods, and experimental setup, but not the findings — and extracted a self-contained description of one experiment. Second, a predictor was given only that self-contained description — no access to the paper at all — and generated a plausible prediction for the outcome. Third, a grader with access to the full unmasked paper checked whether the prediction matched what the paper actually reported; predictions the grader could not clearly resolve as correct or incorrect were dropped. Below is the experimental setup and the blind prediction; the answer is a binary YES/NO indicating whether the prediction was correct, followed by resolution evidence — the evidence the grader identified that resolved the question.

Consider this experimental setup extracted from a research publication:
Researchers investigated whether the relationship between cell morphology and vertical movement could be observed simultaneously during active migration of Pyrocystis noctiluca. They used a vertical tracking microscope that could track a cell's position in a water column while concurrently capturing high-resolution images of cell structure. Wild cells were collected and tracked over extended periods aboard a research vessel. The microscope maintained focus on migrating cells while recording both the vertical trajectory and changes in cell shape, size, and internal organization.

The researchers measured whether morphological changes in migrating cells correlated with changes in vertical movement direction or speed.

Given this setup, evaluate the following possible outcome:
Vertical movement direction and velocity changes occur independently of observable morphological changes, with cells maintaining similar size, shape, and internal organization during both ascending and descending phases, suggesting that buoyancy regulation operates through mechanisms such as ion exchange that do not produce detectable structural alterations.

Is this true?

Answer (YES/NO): NO